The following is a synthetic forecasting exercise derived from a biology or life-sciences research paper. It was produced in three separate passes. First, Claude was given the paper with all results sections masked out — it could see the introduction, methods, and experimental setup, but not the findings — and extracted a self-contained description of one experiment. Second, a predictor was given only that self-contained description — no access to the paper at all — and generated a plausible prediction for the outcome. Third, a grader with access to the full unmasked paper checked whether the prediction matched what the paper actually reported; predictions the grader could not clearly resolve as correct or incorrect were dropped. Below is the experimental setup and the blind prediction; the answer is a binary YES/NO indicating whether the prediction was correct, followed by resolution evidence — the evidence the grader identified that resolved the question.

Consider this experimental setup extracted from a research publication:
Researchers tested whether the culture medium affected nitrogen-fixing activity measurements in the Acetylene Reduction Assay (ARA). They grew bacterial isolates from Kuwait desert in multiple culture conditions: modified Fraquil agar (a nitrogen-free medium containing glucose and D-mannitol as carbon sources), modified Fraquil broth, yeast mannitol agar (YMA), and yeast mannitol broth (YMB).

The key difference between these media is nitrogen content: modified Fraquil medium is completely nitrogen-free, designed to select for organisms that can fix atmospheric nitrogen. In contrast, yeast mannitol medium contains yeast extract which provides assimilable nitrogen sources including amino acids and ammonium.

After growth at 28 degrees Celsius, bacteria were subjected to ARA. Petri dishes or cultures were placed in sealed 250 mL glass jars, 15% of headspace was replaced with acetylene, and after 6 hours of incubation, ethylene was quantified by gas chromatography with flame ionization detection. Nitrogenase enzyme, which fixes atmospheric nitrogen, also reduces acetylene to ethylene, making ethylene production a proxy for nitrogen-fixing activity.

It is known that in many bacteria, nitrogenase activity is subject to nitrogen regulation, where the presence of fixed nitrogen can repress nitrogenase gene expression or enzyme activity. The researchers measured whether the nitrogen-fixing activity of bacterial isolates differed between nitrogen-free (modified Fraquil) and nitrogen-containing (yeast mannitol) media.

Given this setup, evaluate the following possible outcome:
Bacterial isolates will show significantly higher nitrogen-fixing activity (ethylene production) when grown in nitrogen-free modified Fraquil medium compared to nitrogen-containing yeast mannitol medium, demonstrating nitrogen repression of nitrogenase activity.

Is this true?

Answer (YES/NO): YES